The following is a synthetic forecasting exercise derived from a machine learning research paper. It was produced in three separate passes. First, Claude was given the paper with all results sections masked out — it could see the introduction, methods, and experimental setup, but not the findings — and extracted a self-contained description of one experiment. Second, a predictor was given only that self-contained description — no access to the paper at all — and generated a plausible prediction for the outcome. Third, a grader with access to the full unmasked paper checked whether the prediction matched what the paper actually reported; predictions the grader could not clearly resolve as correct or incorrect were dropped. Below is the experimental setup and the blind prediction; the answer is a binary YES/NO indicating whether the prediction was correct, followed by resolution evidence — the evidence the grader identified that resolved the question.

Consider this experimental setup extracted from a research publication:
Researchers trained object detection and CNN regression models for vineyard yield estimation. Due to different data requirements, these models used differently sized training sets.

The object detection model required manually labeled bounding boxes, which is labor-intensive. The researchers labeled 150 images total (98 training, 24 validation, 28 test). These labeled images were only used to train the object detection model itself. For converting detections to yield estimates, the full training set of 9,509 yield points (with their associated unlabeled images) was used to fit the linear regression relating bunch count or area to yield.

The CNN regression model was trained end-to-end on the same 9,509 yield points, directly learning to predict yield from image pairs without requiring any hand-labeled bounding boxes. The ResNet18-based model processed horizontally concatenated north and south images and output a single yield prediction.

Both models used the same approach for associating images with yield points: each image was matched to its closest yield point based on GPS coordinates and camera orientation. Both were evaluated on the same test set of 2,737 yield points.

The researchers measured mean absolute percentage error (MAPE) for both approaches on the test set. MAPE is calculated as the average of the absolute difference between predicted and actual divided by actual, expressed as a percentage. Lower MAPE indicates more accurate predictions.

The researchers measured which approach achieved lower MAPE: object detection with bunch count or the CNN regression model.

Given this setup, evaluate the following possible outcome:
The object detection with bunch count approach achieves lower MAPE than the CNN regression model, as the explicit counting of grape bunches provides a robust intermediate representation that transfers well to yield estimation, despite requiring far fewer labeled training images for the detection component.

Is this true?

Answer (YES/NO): NO